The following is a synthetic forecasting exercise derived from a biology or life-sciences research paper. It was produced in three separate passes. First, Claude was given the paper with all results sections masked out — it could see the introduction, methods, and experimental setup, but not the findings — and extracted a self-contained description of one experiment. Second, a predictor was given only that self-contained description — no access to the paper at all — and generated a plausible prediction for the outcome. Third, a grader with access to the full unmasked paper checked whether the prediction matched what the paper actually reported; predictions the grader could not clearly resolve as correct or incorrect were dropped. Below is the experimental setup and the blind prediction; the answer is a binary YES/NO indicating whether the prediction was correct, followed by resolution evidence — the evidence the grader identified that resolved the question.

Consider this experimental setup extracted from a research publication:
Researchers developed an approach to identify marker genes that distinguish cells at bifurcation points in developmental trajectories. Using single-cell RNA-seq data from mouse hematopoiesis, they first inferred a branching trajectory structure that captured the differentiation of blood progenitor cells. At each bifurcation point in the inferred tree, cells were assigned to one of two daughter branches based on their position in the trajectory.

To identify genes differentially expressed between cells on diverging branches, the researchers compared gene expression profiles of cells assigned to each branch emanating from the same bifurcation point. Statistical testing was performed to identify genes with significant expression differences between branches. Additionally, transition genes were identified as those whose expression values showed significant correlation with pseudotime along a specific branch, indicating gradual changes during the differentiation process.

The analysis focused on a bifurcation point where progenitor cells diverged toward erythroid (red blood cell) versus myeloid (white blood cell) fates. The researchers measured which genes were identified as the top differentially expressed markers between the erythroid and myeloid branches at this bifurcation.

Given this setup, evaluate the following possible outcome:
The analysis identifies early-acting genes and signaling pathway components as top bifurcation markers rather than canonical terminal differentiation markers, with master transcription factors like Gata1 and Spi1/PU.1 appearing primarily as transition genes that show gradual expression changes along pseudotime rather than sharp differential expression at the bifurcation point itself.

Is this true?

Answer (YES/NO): NO